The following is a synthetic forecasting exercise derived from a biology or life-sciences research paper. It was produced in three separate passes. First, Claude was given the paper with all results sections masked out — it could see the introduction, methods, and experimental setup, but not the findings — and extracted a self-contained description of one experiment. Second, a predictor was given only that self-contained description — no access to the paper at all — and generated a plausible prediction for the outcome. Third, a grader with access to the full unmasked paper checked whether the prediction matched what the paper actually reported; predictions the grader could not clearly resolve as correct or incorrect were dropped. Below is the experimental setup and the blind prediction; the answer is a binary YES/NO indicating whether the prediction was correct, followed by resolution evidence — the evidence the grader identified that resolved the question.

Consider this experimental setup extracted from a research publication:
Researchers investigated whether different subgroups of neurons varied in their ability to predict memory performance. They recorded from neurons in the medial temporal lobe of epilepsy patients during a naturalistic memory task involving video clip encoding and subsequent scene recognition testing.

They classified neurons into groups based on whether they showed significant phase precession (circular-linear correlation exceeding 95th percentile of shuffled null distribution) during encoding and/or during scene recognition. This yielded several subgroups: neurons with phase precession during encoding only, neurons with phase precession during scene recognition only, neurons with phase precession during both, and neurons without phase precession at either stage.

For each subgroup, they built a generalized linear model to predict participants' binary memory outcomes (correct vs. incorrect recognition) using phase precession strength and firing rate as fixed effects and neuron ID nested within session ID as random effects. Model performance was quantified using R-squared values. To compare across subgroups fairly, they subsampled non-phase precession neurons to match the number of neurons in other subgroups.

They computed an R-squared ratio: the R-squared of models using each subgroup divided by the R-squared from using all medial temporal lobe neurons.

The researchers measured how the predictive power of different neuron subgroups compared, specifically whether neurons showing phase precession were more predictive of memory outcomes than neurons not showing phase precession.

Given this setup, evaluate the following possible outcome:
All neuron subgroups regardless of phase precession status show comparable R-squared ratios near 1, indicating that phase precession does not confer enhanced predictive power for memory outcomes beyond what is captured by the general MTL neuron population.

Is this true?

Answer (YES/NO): NO